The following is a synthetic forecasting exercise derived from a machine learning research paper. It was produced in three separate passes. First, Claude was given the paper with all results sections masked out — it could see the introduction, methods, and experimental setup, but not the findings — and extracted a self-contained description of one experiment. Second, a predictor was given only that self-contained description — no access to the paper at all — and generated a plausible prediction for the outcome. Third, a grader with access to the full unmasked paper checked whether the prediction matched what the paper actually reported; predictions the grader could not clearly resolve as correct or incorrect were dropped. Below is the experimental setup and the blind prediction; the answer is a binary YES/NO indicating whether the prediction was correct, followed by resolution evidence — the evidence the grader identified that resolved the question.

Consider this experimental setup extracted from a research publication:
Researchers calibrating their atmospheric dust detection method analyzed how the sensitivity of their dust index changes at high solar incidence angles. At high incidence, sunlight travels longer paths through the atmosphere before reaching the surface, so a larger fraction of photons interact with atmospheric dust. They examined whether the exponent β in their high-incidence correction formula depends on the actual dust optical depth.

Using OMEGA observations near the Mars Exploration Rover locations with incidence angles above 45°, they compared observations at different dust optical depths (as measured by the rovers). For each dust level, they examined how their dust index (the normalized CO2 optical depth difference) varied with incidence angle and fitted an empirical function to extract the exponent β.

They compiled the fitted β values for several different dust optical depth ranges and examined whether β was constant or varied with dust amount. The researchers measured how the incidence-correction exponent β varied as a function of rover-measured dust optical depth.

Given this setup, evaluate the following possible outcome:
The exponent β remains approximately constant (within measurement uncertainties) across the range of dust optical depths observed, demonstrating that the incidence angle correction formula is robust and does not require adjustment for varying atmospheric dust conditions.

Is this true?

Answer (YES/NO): NO